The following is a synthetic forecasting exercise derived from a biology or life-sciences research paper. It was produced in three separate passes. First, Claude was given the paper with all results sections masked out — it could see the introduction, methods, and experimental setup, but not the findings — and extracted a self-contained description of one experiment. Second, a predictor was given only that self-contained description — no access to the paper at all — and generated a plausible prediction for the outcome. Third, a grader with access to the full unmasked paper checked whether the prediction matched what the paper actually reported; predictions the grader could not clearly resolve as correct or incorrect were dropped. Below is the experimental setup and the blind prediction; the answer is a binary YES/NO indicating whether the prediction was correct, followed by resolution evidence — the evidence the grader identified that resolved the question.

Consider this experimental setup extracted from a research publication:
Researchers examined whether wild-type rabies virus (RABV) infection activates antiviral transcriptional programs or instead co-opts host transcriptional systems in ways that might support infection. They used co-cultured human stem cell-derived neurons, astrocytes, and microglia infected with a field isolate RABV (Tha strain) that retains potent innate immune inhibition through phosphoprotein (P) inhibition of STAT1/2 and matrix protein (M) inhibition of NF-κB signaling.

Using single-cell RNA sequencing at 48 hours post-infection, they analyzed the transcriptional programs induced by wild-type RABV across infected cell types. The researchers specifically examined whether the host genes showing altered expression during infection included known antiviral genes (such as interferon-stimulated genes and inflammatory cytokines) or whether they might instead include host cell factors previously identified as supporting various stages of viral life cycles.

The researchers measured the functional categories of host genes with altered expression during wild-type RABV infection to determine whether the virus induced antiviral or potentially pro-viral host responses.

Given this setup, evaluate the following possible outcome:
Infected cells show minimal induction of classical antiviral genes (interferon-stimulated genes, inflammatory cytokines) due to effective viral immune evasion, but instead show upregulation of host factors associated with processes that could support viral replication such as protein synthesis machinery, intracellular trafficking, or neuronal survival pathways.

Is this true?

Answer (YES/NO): YES